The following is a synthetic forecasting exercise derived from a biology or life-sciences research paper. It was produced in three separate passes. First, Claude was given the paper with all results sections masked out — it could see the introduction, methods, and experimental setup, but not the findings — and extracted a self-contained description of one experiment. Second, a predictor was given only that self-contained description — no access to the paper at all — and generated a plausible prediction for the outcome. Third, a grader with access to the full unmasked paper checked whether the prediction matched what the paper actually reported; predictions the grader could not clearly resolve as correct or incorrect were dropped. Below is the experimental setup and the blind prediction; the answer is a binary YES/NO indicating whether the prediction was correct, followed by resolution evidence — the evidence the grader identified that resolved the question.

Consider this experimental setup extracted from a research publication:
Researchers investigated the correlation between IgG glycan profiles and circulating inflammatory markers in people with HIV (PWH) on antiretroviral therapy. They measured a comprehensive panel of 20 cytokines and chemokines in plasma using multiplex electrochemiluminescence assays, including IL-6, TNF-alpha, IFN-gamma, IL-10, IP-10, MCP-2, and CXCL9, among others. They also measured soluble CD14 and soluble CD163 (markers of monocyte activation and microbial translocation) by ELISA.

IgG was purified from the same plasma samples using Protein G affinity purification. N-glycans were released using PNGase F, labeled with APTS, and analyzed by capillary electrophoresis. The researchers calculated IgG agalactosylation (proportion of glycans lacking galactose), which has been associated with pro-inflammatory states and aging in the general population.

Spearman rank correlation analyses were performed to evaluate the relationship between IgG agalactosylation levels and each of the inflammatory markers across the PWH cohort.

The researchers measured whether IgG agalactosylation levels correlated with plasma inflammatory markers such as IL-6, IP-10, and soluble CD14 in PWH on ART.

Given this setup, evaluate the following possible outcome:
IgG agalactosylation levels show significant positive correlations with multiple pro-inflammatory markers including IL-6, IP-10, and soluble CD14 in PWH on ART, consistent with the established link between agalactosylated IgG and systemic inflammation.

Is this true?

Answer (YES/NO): YES